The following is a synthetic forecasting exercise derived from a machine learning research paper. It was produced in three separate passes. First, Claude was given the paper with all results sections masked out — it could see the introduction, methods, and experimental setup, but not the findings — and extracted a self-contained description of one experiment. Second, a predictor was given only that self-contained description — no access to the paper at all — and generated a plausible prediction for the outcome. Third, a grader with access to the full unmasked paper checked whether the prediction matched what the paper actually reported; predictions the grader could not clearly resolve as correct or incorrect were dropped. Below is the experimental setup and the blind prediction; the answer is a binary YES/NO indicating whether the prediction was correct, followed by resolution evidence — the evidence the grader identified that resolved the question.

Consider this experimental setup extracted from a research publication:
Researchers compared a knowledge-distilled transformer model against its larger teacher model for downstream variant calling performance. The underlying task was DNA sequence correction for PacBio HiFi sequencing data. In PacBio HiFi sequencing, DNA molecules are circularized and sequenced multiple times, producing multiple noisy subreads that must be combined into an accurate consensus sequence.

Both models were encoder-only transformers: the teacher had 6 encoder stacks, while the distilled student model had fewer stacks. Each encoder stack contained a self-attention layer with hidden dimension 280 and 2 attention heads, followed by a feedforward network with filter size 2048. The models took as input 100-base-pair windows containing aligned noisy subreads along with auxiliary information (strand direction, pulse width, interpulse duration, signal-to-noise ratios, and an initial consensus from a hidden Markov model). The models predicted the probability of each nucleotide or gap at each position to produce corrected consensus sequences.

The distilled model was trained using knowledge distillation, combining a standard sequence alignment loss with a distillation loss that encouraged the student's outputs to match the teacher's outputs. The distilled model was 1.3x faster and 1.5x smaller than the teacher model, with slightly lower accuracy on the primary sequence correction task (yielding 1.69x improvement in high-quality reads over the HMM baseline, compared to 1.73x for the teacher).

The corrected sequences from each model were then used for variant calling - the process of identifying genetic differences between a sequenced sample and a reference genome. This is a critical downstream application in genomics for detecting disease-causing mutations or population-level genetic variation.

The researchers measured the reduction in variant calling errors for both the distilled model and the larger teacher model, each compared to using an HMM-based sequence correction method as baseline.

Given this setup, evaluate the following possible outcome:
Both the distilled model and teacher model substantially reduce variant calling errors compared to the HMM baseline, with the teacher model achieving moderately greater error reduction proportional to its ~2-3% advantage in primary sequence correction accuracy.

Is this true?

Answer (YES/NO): NO